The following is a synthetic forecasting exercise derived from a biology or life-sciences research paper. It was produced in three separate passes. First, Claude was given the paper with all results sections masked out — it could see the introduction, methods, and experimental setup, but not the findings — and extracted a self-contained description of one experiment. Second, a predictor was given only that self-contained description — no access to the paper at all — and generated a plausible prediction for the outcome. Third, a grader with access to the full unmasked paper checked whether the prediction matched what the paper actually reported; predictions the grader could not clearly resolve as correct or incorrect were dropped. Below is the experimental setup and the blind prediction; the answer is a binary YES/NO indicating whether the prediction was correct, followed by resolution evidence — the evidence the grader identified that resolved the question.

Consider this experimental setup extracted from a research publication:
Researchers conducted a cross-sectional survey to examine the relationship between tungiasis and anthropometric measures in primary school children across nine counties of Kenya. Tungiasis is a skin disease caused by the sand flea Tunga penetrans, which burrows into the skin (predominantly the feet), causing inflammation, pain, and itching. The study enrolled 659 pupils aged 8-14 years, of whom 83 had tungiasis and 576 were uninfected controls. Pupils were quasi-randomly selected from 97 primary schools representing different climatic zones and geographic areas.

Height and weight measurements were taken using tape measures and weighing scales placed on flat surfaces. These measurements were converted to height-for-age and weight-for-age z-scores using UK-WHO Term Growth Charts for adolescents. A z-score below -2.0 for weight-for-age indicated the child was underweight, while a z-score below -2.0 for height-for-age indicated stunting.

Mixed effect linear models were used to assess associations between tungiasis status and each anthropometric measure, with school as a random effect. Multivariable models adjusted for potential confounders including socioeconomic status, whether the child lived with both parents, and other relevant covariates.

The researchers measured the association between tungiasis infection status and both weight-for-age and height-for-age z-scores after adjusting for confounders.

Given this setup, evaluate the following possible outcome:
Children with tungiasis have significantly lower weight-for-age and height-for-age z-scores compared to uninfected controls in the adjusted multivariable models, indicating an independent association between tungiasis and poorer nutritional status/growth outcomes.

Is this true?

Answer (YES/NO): NO